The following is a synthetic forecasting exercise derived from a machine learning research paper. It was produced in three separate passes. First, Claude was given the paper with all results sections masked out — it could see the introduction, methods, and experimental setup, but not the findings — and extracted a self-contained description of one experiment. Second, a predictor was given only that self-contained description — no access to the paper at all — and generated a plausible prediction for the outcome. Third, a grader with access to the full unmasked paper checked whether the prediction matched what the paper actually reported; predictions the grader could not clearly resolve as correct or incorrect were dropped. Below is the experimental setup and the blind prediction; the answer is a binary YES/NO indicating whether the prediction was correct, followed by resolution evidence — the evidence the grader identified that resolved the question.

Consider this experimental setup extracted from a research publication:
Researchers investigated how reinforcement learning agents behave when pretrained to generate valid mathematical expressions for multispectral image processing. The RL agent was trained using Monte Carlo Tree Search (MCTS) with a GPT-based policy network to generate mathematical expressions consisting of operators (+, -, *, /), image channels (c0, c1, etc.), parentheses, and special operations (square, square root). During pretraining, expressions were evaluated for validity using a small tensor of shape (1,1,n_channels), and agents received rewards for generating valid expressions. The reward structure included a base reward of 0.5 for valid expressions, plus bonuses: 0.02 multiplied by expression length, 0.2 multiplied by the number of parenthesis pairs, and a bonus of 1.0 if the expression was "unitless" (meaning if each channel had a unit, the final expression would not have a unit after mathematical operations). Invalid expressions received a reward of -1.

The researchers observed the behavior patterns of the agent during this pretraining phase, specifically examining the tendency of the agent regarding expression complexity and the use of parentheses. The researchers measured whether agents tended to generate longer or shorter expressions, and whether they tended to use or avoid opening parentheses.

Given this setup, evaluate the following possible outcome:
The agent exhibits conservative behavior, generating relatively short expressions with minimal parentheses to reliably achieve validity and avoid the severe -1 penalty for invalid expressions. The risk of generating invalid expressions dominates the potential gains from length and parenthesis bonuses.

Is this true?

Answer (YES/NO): YES